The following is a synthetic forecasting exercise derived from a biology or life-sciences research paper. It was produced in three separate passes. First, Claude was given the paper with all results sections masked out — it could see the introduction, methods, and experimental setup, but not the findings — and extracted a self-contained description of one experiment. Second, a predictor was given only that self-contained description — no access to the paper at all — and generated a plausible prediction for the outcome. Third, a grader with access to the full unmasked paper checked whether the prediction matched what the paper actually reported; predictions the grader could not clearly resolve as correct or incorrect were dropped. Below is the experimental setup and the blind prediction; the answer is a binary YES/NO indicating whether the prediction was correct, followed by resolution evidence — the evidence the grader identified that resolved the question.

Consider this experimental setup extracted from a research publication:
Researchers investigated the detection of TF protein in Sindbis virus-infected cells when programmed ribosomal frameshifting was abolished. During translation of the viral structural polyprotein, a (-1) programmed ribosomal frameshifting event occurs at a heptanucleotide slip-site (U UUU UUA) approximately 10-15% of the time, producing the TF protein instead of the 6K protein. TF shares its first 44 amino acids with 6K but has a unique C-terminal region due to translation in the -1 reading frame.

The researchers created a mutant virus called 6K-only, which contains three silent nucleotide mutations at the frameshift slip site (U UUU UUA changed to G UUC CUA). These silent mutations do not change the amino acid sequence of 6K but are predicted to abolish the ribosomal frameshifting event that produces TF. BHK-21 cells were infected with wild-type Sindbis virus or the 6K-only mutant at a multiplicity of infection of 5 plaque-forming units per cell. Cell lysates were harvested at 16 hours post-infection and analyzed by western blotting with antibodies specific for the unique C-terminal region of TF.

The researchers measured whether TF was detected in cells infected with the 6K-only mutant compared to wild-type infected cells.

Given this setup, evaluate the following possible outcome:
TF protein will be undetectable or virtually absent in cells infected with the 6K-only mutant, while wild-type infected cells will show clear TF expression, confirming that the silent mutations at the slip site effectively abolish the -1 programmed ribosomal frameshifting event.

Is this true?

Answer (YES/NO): YES